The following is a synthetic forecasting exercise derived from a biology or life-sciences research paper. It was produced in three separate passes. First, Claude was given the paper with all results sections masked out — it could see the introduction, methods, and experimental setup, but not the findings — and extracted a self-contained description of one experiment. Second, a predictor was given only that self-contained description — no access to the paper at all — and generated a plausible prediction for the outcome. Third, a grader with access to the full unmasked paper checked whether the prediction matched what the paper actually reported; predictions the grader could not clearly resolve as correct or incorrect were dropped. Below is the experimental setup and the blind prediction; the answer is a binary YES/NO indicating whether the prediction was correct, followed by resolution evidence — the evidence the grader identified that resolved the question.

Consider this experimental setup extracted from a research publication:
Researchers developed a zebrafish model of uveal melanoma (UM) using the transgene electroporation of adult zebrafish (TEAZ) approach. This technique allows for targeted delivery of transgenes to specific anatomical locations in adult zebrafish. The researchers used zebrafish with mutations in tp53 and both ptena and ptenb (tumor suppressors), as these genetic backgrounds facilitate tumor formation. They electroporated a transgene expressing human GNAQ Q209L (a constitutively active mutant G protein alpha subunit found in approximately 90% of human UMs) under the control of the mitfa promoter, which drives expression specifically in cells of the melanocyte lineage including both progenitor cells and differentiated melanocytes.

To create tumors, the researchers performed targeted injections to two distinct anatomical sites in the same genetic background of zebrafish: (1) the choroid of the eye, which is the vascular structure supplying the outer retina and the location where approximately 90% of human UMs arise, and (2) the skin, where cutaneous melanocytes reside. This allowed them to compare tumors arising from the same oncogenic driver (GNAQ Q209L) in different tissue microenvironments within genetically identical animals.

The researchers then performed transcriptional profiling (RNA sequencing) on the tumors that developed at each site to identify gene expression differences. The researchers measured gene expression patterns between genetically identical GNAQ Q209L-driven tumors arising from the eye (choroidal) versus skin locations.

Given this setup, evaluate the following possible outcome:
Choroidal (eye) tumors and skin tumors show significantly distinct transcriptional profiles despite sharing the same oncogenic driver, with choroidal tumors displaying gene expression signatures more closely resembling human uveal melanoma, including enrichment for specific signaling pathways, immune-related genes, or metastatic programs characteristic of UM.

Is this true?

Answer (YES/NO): NO